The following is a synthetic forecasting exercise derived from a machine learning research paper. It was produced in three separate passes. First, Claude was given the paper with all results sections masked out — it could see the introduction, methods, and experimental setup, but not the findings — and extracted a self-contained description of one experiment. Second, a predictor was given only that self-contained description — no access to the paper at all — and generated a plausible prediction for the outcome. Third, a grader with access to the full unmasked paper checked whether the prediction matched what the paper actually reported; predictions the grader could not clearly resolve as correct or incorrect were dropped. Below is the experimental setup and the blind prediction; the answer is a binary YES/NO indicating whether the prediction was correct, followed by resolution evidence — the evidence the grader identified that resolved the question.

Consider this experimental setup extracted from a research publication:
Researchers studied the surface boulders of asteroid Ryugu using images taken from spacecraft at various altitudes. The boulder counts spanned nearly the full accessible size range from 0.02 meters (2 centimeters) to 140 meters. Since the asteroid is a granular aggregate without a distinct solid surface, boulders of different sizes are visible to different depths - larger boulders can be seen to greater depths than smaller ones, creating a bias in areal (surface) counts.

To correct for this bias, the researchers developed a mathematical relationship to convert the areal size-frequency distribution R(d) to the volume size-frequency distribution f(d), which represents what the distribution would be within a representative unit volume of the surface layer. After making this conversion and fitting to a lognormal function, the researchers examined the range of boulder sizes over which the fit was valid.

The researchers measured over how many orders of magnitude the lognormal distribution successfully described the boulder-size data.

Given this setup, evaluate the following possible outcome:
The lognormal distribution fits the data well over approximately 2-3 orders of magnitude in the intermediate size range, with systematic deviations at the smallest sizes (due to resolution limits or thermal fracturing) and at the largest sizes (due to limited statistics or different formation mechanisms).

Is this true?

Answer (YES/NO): NO